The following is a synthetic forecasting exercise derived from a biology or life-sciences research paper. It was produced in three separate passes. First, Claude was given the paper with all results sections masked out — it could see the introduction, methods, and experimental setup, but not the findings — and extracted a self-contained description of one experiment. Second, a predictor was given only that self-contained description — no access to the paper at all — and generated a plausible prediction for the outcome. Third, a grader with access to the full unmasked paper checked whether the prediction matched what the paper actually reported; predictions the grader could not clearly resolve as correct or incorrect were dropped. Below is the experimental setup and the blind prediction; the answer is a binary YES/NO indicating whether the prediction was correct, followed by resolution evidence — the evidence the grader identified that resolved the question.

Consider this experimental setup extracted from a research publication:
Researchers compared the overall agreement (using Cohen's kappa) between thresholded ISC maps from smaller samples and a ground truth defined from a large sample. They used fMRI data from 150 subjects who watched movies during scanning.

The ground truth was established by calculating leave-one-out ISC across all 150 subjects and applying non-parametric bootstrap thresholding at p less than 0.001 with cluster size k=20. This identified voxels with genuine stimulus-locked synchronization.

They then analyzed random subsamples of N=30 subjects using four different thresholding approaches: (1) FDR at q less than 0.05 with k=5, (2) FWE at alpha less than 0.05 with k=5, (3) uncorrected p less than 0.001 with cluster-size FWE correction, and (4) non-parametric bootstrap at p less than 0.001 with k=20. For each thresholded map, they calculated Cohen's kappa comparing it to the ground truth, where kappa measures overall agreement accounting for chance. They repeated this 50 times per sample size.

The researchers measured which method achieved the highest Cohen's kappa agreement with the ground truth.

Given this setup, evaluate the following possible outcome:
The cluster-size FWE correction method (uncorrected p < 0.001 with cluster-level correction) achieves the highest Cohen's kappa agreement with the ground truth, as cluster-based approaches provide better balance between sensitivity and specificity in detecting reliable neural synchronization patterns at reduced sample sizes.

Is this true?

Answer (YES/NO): NO